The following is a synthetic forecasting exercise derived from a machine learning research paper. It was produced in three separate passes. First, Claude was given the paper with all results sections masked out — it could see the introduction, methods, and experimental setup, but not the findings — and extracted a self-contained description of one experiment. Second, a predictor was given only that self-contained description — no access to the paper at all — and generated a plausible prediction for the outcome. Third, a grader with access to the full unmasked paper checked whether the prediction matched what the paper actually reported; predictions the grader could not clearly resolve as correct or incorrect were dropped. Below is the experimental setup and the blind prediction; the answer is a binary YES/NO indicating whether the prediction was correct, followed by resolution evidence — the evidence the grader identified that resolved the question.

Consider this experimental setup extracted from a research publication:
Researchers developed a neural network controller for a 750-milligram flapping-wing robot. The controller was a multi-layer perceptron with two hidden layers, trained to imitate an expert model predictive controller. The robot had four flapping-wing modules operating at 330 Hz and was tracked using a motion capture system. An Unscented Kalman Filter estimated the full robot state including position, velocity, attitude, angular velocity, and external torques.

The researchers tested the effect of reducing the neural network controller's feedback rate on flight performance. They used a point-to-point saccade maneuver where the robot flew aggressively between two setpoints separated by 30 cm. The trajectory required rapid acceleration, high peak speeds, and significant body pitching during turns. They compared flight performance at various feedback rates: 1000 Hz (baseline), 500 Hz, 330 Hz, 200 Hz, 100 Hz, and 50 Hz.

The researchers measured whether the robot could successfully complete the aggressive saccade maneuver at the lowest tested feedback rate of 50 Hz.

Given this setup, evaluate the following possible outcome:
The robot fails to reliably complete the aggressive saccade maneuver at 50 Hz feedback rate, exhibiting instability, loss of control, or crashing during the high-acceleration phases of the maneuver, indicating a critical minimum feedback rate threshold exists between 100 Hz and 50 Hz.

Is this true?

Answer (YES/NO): NO